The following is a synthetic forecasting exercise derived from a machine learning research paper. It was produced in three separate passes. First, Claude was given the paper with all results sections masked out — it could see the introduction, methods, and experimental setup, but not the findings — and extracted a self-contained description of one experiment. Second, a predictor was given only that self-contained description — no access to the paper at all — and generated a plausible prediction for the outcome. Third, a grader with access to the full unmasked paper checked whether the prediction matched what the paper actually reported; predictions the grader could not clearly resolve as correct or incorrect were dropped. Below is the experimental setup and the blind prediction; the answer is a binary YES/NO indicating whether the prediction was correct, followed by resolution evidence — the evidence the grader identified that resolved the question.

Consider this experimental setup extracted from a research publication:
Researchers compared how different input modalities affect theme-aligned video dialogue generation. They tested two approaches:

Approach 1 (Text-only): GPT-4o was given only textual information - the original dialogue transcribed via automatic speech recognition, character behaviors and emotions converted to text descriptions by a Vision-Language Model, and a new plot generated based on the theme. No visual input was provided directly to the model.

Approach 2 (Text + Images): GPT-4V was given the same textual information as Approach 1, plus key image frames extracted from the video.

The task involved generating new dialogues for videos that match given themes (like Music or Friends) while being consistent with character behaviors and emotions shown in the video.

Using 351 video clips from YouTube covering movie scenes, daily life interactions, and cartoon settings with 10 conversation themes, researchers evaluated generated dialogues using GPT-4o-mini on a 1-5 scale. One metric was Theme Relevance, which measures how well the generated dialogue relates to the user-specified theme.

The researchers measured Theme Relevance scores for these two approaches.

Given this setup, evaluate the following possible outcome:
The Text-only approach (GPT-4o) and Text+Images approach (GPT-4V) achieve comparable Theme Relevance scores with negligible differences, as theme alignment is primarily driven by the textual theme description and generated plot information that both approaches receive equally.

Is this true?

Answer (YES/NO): YES